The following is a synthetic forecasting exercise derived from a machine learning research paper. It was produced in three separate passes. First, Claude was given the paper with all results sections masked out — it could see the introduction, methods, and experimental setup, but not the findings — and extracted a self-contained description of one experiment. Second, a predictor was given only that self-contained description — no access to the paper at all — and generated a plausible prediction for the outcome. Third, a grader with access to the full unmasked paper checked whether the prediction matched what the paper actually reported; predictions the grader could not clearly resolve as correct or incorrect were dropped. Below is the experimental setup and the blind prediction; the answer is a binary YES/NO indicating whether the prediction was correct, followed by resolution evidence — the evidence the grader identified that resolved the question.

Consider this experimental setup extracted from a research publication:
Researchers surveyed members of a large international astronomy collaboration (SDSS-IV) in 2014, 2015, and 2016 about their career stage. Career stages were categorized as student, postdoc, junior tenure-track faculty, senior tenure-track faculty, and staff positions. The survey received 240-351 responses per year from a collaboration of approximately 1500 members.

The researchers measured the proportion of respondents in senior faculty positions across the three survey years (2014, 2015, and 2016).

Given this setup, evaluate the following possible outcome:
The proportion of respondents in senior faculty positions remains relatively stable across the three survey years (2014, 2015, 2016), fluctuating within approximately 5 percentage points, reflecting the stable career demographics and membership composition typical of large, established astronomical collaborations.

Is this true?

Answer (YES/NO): NO